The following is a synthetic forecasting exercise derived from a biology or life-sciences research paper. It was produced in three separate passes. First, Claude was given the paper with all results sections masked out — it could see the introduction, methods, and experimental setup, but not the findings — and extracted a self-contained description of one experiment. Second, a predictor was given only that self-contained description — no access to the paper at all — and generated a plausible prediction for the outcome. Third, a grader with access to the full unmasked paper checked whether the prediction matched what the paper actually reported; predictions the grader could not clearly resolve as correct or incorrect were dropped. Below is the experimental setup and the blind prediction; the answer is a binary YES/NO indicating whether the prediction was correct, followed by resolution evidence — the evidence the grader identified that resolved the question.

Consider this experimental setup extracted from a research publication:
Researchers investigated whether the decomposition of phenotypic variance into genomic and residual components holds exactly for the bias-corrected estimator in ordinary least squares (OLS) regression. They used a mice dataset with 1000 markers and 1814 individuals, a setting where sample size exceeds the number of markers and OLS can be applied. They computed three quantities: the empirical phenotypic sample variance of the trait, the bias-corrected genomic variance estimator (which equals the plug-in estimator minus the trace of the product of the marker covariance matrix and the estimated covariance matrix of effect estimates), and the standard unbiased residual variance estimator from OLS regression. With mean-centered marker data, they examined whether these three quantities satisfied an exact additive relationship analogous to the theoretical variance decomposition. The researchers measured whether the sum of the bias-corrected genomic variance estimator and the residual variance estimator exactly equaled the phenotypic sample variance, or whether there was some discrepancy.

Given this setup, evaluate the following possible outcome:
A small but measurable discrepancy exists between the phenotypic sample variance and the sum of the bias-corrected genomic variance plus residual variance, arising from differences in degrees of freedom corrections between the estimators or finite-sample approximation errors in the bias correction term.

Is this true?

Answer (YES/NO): NO